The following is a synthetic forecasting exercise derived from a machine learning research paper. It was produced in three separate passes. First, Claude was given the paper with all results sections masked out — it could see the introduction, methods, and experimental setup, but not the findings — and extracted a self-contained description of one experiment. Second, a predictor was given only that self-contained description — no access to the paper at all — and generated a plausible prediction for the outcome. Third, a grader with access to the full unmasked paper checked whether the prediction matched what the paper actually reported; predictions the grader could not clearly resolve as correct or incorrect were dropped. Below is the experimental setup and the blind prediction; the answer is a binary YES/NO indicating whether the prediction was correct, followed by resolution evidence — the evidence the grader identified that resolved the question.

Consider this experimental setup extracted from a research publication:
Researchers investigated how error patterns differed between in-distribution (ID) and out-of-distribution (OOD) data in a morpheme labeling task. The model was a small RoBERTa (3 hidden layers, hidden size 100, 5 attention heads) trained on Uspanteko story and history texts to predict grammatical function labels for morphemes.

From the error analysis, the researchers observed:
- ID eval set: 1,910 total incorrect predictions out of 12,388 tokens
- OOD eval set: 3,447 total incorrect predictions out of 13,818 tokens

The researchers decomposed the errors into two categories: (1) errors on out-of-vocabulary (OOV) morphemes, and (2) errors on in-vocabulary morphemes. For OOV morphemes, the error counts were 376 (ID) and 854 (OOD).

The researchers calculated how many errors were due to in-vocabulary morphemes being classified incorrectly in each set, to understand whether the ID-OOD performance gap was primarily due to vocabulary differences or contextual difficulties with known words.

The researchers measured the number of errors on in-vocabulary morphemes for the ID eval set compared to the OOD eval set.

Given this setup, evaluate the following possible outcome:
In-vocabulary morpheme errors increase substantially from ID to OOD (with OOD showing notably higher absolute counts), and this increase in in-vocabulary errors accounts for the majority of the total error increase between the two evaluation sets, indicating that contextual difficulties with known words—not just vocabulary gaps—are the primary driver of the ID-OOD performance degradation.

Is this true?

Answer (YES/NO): YES